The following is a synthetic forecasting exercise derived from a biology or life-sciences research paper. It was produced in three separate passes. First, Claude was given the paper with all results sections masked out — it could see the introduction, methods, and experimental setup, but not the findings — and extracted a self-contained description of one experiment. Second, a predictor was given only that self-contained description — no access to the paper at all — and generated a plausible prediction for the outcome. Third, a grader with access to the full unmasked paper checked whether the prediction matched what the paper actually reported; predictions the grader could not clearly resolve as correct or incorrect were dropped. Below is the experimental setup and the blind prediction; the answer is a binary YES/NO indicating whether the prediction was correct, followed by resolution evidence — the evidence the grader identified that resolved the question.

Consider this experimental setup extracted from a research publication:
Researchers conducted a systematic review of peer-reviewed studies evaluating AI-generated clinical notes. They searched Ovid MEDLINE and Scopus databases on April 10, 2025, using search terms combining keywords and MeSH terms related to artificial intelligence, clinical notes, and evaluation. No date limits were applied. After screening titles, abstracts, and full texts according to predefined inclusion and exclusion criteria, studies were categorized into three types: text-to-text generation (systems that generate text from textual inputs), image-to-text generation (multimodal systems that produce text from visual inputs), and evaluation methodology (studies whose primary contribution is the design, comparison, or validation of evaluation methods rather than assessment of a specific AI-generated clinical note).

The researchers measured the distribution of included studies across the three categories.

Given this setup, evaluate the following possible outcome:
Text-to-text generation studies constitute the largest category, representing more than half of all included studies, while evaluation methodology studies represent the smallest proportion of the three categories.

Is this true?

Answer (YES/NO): YES